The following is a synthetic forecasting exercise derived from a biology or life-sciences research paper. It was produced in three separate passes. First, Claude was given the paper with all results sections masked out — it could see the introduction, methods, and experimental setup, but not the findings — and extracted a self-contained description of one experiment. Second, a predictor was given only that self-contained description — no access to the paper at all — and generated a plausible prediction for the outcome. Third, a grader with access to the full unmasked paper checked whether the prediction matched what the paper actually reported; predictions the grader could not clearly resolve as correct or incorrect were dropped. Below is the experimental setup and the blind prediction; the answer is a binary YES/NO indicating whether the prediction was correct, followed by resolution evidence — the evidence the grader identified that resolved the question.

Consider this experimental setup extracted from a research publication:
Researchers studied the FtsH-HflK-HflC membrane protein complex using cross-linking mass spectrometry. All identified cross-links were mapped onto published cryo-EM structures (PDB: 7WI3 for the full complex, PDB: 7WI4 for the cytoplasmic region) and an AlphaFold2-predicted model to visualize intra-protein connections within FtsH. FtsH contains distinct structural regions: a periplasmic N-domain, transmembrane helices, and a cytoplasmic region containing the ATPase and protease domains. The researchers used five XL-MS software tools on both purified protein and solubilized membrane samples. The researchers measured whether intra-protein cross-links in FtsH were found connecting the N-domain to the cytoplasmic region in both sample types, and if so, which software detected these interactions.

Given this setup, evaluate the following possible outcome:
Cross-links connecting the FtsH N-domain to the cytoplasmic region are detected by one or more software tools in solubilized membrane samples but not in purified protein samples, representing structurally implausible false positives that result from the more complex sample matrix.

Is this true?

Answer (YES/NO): NO